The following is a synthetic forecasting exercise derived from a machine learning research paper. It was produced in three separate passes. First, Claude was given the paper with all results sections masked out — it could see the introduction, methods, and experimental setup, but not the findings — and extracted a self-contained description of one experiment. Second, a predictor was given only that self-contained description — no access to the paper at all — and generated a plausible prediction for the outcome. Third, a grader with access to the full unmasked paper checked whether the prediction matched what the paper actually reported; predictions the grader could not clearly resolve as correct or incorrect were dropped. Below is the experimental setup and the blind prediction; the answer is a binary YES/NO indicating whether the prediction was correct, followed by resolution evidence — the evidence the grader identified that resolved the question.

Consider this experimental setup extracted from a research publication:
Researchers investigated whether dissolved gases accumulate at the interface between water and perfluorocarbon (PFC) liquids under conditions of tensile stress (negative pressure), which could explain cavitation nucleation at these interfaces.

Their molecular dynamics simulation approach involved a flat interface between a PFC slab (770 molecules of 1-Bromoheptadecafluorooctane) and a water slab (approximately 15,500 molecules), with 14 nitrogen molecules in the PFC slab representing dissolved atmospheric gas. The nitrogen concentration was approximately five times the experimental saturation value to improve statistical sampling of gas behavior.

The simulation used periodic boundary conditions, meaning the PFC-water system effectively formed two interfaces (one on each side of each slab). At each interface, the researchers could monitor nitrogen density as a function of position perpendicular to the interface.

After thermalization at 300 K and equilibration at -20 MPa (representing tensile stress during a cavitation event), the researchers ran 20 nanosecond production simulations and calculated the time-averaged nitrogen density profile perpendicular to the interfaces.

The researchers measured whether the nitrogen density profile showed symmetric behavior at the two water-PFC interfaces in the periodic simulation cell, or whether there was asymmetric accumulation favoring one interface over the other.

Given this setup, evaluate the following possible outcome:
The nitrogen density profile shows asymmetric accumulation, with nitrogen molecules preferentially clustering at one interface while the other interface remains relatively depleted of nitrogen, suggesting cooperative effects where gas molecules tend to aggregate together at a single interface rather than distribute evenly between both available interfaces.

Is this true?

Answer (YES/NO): NO